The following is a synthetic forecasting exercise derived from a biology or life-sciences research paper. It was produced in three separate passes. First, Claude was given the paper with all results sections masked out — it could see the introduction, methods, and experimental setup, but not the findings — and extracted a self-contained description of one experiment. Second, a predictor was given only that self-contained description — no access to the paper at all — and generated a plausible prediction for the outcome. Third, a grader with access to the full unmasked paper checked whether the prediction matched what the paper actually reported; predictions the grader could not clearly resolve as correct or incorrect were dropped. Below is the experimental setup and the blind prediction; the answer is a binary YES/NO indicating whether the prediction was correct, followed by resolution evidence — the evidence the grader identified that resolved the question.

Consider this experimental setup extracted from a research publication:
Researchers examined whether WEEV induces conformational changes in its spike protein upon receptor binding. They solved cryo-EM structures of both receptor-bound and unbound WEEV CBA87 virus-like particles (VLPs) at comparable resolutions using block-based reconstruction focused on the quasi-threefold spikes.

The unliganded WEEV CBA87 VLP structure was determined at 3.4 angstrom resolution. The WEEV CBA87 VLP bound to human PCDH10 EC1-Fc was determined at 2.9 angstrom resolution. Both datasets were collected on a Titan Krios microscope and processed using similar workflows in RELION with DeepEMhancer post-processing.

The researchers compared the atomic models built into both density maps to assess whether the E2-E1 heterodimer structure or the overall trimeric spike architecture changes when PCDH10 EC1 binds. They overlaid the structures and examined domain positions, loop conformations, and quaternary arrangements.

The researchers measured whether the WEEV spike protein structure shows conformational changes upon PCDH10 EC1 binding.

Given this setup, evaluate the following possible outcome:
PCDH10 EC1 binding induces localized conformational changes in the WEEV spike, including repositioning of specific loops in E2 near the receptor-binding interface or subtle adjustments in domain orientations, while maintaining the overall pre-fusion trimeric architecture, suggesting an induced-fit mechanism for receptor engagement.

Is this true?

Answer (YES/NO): NO